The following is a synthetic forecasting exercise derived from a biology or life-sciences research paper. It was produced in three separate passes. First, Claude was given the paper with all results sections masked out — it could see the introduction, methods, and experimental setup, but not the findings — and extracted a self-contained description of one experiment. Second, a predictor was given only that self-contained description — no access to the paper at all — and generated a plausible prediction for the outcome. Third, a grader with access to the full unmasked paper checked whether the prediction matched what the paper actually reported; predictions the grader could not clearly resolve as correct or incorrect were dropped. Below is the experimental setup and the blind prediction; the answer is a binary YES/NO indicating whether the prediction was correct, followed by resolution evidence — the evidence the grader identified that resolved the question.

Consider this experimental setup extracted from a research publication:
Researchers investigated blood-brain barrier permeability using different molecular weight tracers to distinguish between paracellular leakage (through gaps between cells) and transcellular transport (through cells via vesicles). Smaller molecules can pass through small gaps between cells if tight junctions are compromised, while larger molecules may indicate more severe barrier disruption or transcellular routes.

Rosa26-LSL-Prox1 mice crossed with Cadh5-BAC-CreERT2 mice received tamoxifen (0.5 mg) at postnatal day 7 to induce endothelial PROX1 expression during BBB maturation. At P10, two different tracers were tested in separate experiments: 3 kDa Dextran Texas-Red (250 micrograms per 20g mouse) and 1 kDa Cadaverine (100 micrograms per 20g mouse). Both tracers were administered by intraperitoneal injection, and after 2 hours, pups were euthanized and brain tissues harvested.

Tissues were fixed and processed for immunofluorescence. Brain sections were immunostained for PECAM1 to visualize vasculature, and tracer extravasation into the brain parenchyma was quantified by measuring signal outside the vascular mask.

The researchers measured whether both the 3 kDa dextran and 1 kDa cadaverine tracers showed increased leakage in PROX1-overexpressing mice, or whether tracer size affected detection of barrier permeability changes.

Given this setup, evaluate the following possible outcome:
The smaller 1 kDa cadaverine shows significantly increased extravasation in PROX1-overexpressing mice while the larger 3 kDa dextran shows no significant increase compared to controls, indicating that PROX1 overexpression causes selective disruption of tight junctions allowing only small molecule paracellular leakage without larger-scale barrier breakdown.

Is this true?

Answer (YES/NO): NO